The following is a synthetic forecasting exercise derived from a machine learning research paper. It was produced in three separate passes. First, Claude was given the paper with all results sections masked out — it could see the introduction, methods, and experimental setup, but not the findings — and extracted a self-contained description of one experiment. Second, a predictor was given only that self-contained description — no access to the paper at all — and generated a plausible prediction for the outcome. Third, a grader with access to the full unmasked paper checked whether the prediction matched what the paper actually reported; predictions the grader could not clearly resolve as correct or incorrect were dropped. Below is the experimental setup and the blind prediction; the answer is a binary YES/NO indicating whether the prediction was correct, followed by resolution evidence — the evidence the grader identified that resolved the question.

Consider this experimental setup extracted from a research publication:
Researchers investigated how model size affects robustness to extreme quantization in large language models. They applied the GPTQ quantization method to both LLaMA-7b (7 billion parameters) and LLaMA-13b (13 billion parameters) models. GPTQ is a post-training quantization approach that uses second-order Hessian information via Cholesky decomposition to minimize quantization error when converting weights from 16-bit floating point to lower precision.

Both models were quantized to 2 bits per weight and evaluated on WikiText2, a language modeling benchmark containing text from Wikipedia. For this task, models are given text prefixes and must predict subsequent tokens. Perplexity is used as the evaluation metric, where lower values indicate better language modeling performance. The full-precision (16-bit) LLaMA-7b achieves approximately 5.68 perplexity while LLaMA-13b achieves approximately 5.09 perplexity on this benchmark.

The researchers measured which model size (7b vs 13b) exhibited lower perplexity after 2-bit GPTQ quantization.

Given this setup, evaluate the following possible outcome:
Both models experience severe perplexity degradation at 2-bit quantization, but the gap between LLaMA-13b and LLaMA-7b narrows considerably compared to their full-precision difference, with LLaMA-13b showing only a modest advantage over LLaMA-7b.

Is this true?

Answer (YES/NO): NO